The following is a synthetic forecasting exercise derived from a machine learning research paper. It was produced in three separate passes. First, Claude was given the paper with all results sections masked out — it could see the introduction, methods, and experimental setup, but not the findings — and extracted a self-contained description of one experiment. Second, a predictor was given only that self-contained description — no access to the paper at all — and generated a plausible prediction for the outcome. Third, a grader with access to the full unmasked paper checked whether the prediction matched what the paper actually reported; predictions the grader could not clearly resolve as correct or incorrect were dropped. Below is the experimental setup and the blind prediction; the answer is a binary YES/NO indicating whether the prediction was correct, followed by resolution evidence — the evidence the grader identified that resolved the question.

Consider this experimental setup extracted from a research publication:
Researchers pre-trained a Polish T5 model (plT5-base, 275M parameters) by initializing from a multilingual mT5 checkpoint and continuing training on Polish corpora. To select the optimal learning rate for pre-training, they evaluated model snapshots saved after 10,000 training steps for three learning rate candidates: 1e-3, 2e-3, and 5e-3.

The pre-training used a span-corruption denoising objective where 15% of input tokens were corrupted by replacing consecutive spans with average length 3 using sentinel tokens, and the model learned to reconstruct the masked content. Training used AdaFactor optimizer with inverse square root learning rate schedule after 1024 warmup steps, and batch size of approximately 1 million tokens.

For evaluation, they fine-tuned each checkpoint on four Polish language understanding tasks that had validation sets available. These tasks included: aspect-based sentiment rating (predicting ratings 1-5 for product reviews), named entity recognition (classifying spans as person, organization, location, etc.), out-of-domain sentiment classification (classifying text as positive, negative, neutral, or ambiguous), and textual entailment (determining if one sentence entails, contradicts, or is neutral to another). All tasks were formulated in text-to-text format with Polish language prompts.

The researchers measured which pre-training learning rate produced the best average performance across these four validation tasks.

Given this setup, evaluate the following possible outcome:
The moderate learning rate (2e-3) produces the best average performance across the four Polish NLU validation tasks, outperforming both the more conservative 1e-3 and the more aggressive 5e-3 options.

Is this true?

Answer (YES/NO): NO